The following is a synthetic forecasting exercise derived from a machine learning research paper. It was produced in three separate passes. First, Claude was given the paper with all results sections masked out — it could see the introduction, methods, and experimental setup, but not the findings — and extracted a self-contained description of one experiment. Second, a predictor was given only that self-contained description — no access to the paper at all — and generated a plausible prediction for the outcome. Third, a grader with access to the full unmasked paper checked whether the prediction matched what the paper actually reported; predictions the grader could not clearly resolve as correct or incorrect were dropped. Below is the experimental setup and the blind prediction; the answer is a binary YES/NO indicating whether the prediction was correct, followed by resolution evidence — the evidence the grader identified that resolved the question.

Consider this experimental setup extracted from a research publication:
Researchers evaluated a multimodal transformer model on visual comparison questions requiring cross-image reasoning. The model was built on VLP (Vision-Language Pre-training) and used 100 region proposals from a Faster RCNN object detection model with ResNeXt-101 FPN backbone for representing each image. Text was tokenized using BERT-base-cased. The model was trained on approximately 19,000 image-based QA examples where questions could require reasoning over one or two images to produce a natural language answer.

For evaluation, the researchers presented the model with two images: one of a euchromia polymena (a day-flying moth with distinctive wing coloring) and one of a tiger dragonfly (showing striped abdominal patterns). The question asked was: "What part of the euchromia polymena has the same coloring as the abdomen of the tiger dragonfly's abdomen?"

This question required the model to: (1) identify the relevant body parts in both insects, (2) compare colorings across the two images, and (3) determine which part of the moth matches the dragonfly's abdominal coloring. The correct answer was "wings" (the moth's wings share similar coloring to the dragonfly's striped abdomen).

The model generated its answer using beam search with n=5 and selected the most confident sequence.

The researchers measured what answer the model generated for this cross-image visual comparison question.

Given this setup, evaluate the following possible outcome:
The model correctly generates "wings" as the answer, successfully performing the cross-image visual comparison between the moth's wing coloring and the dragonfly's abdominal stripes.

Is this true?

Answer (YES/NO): NO